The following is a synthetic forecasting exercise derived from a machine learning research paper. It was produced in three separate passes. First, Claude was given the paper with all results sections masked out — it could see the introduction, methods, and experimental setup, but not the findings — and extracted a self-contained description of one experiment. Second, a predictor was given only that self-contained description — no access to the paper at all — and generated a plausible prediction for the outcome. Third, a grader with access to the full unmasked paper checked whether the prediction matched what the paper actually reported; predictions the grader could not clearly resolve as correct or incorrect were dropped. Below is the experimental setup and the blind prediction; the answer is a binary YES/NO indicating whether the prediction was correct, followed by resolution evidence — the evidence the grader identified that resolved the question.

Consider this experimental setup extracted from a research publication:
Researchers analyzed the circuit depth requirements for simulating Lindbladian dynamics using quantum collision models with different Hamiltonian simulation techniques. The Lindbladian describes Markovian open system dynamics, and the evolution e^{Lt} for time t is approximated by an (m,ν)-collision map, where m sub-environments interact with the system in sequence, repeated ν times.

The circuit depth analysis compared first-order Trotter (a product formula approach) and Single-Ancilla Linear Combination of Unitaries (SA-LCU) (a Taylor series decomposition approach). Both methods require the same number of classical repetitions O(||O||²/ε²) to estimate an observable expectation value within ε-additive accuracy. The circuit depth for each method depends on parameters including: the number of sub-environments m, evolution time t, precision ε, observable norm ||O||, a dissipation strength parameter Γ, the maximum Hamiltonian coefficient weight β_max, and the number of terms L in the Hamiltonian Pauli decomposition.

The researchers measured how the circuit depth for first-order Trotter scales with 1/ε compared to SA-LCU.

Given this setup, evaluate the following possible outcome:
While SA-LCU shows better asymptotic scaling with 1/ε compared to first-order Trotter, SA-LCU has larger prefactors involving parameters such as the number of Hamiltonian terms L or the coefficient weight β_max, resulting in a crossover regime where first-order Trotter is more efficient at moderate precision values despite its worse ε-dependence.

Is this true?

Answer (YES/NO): NO